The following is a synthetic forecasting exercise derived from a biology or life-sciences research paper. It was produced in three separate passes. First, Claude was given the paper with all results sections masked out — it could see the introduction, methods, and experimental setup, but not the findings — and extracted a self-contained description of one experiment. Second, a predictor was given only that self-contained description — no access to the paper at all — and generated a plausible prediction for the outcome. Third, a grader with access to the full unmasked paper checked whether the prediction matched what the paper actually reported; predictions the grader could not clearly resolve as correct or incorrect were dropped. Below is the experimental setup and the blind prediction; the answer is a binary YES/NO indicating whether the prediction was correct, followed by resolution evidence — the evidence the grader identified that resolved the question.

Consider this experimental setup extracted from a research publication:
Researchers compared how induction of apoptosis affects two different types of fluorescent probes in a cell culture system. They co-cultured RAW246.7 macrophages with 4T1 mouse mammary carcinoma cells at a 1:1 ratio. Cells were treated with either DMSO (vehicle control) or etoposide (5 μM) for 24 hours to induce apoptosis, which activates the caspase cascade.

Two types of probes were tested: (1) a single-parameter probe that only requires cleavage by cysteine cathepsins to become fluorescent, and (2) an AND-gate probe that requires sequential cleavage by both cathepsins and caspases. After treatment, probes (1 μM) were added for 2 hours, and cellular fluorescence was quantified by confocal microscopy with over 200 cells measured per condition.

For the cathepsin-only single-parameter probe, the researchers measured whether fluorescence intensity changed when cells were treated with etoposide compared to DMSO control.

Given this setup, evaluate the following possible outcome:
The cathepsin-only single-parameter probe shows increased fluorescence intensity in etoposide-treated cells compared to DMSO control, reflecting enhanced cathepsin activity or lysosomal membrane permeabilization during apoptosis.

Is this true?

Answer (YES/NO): NO